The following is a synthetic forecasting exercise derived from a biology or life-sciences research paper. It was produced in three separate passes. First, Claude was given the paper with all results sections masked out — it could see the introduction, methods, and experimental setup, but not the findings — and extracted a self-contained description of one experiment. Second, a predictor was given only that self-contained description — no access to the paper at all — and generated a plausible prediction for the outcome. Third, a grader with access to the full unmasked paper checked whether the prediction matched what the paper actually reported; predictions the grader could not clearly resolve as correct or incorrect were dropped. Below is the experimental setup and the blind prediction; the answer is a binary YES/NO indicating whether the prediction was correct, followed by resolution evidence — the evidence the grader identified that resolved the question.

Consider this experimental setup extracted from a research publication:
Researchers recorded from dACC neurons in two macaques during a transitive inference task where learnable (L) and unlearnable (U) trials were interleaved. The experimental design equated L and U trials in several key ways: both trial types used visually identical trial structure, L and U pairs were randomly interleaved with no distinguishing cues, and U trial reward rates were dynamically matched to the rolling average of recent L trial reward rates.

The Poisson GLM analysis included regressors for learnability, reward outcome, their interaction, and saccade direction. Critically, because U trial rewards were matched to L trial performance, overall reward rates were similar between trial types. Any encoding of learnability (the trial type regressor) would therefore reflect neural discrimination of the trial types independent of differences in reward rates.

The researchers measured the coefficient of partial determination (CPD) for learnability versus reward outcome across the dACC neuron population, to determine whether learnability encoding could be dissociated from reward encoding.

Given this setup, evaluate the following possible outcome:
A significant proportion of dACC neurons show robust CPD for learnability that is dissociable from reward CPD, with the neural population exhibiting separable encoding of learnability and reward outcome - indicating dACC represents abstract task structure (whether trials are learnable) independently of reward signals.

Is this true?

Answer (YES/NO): YES